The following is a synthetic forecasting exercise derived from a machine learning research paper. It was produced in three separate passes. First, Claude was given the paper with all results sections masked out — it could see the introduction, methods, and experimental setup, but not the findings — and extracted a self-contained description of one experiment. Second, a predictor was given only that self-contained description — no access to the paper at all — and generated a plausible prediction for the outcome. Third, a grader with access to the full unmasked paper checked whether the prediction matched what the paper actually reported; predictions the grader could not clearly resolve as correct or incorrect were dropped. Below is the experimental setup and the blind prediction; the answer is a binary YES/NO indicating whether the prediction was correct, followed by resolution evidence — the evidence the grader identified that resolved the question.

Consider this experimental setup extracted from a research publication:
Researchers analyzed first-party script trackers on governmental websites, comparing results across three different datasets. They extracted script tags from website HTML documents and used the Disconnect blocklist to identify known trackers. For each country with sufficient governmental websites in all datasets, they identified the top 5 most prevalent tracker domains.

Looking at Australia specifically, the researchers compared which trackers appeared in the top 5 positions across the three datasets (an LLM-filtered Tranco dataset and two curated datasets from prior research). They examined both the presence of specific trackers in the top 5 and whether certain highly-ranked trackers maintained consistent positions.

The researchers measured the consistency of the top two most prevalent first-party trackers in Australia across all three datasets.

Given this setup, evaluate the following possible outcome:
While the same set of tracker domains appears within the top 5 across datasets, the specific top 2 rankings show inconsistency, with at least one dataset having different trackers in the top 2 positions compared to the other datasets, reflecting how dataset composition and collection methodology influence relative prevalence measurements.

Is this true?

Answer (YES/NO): NO